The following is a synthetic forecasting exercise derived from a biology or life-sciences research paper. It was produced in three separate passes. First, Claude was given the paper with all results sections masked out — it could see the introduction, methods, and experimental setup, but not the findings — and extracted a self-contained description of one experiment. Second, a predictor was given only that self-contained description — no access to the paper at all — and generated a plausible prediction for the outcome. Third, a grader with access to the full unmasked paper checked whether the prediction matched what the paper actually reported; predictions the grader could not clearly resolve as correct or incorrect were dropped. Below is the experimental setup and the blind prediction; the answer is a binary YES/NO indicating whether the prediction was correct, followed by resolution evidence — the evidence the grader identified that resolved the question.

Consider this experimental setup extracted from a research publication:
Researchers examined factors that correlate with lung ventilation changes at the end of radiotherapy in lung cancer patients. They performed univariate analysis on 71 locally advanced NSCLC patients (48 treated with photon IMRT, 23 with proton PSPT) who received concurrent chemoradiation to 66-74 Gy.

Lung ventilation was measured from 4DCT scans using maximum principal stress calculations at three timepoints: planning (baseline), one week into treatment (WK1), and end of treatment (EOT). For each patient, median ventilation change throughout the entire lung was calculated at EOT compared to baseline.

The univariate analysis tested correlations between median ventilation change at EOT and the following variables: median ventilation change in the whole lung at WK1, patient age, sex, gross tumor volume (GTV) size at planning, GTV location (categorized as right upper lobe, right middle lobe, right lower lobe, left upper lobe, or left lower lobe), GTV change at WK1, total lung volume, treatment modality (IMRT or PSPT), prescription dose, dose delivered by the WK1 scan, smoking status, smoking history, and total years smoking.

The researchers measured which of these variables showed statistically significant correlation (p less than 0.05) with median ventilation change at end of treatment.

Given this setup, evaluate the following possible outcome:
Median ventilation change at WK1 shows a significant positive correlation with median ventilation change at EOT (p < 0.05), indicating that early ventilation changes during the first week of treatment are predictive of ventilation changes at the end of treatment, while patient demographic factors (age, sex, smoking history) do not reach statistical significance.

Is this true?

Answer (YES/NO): YES